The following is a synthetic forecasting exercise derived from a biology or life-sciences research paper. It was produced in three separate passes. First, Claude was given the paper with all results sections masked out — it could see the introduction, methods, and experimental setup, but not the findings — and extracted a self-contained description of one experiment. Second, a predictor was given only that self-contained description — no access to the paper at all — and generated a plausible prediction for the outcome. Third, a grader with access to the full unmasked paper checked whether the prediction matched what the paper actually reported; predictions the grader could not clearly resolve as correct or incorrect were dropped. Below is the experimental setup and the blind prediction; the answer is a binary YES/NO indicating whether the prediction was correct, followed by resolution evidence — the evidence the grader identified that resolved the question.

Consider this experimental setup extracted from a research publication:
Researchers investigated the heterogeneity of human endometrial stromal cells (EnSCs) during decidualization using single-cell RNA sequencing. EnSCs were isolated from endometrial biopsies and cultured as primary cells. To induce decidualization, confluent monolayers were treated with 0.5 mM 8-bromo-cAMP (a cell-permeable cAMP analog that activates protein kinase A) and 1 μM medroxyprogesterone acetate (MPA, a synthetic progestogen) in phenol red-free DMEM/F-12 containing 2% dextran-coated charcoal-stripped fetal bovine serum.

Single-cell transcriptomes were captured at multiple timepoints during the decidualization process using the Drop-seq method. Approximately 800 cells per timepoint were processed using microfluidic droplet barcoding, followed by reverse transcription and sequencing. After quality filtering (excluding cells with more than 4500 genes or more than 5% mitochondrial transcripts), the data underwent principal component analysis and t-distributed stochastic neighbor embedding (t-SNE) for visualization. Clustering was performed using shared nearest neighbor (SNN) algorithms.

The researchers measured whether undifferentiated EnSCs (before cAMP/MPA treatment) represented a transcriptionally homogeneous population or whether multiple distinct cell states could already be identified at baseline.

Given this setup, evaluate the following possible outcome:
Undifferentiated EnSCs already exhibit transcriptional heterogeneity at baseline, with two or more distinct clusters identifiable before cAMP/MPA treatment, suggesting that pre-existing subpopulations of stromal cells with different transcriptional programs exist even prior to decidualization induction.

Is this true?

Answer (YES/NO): YES